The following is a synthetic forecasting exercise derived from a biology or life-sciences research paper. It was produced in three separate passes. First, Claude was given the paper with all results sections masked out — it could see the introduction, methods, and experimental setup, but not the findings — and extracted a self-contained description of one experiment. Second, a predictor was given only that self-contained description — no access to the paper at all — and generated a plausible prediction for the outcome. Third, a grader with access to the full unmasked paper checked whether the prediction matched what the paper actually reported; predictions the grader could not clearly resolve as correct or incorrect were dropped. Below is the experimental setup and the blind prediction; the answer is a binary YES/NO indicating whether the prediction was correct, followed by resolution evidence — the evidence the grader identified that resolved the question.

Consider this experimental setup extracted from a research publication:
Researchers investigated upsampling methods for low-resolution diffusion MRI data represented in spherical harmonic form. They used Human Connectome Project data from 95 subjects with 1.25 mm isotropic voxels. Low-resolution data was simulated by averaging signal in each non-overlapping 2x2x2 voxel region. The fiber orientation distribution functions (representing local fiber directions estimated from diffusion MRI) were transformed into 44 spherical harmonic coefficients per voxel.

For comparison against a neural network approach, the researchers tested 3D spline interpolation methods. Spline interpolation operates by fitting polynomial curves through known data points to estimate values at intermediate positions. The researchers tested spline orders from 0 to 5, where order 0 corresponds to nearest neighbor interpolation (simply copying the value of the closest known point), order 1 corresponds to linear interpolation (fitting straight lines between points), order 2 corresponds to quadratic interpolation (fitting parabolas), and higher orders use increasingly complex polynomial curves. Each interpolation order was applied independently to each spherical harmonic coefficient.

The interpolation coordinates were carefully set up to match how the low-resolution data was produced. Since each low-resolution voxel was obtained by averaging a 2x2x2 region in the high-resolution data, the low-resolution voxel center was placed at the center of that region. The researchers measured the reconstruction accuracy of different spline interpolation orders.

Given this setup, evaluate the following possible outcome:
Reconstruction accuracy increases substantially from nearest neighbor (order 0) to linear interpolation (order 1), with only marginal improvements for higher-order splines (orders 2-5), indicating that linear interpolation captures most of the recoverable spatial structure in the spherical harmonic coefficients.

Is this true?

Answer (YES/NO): NO